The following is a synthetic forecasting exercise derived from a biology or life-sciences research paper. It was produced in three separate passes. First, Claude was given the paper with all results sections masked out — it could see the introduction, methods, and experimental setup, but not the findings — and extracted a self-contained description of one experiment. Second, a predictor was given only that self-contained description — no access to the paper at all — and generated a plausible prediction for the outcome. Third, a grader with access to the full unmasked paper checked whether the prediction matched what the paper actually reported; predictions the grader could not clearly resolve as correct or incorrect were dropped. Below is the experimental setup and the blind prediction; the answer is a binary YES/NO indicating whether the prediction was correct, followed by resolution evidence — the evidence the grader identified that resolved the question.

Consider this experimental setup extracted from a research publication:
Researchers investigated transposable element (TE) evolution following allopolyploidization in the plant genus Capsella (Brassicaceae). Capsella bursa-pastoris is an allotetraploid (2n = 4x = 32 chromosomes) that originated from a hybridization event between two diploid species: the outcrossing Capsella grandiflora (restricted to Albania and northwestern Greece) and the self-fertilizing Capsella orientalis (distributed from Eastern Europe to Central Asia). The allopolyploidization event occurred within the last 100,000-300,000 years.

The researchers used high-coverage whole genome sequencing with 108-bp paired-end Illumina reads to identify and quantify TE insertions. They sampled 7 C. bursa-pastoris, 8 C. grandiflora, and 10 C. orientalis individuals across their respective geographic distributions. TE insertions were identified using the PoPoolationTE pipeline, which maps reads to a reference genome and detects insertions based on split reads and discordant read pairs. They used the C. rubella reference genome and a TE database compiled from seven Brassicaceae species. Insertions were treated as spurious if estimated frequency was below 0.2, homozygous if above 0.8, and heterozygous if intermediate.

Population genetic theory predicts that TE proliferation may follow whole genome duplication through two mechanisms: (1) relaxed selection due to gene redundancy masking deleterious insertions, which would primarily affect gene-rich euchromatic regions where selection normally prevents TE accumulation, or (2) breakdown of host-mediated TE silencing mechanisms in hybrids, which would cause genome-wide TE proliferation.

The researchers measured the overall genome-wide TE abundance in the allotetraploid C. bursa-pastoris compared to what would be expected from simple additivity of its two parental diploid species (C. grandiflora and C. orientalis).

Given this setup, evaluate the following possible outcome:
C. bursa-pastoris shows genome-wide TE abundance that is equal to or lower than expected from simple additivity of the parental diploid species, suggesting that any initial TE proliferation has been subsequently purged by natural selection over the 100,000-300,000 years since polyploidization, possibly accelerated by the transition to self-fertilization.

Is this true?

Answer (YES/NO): NO